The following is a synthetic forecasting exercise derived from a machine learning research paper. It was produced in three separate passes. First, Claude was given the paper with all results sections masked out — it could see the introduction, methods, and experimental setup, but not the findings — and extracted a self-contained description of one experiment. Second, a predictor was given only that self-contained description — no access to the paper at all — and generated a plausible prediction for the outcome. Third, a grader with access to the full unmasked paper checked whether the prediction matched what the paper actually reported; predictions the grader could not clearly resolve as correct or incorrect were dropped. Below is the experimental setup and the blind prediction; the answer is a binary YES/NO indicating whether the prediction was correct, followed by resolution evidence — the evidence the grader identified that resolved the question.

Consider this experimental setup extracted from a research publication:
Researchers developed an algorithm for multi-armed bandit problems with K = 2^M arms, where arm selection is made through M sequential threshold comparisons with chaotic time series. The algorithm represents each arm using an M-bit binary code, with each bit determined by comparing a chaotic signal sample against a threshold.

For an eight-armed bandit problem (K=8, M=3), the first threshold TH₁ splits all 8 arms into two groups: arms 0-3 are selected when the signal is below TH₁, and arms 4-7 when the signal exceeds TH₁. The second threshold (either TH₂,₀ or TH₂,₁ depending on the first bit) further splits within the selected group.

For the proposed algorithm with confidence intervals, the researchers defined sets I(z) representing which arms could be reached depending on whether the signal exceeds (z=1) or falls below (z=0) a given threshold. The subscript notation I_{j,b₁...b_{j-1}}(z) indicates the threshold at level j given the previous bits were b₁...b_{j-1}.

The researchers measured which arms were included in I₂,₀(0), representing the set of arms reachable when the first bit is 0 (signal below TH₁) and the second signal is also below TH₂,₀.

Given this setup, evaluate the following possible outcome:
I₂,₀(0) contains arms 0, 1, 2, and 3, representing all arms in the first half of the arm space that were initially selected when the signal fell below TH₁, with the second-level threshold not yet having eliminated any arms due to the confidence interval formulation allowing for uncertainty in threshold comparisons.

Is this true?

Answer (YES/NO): NO